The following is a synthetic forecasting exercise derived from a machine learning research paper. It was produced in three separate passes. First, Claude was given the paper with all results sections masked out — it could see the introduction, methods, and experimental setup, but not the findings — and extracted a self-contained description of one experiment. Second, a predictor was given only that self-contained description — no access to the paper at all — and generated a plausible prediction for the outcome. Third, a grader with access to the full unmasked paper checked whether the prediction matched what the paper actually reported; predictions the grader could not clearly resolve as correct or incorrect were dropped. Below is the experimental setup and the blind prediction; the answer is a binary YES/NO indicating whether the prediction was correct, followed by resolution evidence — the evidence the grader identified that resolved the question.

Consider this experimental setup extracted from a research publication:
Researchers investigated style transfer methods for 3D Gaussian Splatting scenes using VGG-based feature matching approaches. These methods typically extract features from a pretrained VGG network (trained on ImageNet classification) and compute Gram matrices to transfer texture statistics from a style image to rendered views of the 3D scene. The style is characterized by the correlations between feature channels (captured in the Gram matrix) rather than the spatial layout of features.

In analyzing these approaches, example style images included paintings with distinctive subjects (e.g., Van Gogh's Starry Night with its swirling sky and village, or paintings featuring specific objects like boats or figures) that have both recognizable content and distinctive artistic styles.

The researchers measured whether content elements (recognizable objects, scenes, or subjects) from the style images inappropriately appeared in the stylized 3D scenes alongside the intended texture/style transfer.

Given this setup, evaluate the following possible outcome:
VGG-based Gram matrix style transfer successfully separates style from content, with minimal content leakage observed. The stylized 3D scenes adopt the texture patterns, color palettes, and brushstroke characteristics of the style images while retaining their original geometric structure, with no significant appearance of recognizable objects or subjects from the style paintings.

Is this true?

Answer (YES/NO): NO